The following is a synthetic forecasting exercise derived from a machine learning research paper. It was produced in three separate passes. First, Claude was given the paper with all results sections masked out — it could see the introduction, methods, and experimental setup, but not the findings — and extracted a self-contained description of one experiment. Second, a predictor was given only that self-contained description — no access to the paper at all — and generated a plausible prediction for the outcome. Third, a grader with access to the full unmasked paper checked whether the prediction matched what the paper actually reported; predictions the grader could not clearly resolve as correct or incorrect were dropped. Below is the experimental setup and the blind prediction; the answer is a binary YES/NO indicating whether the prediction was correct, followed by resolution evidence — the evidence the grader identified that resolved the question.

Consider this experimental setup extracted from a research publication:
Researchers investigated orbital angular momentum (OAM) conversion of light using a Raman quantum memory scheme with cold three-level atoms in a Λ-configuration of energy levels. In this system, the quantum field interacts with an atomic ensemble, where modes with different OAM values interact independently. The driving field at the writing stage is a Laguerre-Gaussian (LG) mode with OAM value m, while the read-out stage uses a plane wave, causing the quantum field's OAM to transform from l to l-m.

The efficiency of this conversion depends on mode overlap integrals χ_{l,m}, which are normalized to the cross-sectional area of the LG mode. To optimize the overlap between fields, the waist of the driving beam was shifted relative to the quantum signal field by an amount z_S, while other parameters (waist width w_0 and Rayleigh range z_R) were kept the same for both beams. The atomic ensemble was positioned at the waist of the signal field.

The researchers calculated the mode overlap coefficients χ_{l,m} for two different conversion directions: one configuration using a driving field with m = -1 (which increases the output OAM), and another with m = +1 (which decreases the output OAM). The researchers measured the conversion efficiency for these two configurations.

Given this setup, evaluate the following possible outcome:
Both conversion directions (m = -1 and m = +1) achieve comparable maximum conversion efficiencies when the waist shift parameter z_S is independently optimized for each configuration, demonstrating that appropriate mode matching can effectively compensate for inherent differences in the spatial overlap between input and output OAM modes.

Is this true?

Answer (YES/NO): NO